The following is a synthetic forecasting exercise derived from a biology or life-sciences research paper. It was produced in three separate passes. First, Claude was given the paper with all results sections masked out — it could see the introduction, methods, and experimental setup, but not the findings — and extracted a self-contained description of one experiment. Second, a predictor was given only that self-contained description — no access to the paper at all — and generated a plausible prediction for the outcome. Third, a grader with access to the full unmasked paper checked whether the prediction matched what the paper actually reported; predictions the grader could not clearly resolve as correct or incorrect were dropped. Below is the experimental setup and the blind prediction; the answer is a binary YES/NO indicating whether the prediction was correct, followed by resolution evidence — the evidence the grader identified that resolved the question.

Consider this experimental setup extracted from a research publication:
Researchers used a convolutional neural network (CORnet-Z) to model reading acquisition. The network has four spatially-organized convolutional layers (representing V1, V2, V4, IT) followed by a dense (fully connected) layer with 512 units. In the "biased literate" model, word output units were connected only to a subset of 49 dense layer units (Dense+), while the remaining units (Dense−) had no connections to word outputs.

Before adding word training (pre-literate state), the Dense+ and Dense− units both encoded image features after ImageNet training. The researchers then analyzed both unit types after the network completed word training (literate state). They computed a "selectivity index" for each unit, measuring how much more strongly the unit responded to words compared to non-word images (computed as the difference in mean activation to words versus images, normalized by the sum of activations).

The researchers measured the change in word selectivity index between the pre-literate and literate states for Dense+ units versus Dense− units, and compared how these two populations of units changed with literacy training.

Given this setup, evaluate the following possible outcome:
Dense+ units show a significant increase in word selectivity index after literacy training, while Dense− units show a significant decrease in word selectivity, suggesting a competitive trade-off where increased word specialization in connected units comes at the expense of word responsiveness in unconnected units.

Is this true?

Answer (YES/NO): NO